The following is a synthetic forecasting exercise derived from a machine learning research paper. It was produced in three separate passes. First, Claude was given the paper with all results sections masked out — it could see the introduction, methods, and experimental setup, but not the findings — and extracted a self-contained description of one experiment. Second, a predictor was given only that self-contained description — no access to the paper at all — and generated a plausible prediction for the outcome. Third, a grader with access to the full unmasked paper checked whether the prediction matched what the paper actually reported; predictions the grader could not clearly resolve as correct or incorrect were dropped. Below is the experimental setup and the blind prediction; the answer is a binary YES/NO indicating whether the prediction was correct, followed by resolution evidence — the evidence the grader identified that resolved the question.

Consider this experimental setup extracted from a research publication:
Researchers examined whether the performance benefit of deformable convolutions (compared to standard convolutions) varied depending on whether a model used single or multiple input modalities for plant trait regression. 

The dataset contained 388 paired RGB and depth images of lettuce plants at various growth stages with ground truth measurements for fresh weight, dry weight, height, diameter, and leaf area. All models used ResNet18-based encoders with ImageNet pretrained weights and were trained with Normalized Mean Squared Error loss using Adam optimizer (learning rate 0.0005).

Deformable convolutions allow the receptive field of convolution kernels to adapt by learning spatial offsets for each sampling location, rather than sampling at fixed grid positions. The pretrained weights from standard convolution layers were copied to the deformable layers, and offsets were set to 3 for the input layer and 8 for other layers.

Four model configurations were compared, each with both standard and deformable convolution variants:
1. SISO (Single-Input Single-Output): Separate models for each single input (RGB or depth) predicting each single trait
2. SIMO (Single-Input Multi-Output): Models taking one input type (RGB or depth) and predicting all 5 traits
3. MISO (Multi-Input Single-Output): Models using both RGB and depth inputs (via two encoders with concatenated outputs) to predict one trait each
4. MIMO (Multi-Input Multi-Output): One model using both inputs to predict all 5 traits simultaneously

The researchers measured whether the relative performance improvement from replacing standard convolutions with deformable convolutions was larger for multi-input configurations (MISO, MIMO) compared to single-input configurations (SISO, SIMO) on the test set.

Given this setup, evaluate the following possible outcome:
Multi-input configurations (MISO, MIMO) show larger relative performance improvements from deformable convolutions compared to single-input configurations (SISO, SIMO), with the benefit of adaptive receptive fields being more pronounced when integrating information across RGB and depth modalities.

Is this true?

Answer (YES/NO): YES